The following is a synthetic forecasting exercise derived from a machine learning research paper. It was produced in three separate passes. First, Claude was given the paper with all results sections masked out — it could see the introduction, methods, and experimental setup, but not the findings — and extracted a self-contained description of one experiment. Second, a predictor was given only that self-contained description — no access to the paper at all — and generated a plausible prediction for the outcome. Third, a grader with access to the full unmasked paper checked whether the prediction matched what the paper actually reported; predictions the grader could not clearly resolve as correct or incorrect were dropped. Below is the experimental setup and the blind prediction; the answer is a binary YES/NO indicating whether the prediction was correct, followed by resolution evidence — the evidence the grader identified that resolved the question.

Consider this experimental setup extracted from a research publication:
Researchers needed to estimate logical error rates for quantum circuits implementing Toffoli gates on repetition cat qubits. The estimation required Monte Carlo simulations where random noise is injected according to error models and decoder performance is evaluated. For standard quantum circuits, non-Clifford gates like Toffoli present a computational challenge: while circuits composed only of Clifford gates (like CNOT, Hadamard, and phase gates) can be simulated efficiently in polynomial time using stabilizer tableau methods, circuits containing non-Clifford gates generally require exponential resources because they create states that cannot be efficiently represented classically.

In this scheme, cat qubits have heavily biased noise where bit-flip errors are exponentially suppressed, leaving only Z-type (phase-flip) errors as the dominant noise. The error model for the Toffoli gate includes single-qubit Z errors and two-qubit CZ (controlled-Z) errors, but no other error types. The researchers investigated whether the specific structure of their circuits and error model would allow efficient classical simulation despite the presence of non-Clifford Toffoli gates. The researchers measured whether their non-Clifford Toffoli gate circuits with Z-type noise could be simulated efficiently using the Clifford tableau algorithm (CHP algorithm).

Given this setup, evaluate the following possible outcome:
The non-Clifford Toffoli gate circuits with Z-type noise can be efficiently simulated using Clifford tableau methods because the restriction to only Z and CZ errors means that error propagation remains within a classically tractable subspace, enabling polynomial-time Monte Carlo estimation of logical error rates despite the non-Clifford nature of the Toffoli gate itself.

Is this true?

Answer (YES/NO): YES